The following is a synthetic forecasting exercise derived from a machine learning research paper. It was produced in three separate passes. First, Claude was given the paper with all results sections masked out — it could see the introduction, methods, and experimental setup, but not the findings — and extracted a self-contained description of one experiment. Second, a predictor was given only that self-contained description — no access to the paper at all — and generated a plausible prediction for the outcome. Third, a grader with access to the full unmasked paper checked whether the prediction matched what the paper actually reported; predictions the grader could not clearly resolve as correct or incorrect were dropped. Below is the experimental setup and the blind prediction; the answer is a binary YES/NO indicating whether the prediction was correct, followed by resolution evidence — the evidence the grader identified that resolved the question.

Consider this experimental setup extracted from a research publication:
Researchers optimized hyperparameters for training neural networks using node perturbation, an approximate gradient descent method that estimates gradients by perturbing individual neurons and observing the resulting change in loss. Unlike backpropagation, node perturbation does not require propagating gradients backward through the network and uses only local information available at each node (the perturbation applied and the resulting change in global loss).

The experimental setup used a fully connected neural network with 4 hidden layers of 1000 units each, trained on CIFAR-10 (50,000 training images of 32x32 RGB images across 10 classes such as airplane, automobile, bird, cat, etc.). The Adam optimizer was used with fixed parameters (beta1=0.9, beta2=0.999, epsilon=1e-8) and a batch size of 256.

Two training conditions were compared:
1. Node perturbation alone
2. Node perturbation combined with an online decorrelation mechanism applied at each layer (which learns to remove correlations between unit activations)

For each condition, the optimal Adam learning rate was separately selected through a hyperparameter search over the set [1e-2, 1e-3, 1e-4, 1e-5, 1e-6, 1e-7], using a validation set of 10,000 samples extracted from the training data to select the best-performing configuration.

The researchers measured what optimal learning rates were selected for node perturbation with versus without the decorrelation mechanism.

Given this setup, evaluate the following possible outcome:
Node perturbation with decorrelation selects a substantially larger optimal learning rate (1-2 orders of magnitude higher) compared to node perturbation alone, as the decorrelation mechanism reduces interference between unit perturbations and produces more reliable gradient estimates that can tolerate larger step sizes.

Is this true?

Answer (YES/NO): YES